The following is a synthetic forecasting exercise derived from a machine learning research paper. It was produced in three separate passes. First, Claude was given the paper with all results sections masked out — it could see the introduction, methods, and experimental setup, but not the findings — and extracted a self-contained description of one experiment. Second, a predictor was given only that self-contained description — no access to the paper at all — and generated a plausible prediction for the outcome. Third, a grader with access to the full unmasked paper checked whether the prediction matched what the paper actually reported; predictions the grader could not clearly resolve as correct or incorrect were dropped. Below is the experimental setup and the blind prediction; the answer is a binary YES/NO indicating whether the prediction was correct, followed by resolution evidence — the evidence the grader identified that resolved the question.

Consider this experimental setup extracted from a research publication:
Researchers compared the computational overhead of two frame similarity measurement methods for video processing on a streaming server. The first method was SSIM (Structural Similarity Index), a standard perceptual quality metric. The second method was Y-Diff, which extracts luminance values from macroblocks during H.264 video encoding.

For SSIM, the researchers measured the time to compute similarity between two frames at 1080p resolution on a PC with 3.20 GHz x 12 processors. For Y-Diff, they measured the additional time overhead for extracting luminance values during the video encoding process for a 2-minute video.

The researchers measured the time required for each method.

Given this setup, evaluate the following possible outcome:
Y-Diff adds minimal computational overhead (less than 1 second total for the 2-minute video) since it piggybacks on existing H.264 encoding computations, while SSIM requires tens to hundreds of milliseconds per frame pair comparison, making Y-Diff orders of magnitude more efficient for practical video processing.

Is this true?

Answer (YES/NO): YES